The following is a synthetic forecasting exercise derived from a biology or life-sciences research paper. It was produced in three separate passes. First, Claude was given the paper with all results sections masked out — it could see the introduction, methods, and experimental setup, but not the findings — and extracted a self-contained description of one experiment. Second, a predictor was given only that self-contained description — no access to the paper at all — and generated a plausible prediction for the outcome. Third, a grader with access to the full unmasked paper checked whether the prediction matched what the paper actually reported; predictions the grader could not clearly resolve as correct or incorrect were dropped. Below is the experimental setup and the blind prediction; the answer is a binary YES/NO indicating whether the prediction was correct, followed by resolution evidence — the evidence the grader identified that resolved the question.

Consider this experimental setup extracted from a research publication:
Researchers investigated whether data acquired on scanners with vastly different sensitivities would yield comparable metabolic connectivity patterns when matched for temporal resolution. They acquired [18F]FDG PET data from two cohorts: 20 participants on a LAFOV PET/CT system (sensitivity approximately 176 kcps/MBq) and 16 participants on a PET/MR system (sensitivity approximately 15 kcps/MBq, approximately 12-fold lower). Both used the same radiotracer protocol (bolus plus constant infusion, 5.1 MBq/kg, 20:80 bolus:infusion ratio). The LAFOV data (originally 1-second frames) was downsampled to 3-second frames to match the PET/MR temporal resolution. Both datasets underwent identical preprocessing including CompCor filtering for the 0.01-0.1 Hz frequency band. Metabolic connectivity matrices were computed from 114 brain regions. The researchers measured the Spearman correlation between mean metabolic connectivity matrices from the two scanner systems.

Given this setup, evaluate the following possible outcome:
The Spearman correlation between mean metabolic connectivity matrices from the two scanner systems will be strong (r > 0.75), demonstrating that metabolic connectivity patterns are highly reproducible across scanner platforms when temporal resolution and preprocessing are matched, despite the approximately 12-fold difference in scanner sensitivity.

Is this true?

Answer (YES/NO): YES